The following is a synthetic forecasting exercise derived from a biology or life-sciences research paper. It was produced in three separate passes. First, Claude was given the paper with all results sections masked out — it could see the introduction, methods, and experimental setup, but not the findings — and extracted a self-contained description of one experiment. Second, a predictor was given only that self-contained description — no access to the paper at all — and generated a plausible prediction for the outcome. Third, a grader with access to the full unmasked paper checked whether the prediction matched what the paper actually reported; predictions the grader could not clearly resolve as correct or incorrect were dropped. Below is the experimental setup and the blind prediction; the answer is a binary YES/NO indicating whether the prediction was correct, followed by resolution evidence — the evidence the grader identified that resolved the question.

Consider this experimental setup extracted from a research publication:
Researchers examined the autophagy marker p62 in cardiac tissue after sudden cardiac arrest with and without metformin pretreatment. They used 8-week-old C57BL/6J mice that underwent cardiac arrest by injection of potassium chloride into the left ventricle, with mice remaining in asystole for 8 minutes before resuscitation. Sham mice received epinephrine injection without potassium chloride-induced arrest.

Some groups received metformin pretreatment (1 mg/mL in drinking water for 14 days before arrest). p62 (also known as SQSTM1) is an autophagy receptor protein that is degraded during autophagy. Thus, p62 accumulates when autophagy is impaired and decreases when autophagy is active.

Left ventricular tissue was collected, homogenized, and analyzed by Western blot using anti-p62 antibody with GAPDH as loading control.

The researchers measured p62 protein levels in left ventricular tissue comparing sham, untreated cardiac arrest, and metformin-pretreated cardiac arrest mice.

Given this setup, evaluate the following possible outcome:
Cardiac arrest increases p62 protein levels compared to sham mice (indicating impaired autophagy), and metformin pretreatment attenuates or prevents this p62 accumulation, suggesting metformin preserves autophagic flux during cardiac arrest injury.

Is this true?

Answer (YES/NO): NO